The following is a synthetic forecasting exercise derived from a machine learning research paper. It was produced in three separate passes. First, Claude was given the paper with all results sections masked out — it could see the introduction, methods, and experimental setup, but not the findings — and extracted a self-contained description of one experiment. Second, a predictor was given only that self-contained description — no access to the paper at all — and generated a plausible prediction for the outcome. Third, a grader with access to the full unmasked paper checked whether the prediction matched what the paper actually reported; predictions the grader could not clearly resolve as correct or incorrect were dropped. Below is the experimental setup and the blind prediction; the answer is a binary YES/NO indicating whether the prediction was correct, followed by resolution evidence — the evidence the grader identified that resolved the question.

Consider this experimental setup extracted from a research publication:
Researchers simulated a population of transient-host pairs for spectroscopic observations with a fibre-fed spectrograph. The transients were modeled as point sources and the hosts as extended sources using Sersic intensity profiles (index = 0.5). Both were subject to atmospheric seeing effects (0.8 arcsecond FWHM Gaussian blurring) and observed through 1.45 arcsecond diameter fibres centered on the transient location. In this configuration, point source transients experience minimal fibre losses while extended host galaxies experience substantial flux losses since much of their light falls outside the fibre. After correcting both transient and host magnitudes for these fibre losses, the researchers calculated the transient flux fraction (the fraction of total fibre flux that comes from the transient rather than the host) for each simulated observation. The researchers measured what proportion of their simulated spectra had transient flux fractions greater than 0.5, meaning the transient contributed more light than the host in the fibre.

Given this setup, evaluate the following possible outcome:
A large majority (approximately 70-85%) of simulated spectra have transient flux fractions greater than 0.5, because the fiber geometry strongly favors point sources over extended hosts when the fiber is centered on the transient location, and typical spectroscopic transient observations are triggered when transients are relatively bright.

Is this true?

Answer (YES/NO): NO